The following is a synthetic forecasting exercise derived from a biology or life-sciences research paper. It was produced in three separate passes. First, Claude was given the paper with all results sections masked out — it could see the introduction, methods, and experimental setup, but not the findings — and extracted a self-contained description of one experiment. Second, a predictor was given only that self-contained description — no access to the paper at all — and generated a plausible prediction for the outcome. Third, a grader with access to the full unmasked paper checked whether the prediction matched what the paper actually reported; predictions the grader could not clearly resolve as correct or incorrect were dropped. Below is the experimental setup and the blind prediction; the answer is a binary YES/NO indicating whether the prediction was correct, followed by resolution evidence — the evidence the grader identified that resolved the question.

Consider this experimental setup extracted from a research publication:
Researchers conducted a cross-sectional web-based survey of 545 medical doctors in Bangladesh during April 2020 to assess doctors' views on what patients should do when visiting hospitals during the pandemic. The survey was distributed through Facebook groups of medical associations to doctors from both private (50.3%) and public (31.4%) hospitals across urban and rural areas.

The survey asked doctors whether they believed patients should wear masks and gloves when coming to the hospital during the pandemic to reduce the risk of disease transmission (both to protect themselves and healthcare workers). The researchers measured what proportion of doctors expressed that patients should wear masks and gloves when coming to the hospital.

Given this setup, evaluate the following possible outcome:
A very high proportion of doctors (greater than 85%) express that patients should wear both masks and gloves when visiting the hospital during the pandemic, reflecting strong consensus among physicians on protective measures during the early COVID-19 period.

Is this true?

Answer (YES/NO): NO